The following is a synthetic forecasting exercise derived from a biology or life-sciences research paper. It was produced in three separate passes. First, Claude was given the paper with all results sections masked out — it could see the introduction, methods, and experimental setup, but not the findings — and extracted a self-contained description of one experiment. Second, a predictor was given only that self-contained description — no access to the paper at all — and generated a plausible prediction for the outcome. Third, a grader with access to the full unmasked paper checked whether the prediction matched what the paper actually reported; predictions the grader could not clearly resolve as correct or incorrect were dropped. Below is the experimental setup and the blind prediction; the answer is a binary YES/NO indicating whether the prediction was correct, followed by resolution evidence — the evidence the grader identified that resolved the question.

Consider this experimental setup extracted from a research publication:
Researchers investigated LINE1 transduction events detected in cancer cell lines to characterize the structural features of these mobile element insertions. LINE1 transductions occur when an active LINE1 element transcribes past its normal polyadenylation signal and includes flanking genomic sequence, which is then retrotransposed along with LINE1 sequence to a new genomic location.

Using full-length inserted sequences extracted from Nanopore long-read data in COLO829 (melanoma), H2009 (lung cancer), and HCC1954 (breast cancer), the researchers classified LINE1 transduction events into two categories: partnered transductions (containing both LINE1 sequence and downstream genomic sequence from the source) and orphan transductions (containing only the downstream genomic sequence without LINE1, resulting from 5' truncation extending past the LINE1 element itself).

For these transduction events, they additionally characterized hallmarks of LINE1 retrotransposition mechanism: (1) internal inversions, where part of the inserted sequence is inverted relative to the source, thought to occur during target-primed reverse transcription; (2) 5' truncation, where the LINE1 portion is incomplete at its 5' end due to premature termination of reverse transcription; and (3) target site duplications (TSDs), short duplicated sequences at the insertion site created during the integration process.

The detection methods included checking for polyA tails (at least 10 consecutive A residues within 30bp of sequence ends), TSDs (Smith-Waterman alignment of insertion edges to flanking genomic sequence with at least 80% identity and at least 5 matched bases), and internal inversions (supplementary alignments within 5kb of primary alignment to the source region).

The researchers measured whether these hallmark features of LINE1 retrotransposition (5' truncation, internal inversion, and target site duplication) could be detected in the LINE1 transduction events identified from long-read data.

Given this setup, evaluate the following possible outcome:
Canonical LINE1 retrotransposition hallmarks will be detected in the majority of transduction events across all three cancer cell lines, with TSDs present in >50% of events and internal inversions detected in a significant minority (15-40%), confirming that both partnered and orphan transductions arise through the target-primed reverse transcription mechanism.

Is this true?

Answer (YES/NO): YES